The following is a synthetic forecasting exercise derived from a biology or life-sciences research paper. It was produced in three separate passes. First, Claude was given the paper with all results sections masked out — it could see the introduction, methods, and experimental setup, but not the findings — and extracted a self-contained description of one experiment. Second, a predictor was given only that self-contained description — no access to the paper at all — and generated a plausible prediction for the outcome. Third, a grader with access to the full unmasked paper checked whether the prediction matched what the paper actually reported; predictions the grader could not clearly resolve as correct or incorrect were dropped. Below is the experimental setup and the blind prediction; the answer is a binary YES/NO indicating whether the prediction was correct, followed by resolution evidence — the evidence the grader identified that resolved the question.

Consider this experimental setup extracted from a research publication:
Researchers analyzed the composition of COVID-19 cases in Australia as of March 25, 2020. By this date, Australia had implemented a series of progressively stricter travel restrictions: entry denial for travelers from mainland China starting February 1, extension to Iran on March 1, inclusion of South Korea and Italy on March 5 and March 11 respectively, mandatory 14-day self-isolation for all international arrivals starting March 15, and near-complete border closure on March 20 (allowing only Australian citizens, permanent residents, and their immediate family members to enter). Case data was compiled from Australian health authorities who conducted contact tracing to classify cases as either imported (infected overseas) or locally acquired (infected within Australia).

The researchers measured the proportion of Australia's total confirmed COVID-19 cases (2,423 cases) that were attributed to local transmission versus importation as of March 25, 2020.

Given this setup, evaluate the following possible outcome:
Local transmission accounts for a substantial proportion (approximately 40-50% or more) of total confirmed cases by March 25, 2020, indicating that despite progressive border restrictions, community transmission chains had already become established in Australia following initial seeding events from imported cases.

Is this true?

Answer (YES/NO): NO